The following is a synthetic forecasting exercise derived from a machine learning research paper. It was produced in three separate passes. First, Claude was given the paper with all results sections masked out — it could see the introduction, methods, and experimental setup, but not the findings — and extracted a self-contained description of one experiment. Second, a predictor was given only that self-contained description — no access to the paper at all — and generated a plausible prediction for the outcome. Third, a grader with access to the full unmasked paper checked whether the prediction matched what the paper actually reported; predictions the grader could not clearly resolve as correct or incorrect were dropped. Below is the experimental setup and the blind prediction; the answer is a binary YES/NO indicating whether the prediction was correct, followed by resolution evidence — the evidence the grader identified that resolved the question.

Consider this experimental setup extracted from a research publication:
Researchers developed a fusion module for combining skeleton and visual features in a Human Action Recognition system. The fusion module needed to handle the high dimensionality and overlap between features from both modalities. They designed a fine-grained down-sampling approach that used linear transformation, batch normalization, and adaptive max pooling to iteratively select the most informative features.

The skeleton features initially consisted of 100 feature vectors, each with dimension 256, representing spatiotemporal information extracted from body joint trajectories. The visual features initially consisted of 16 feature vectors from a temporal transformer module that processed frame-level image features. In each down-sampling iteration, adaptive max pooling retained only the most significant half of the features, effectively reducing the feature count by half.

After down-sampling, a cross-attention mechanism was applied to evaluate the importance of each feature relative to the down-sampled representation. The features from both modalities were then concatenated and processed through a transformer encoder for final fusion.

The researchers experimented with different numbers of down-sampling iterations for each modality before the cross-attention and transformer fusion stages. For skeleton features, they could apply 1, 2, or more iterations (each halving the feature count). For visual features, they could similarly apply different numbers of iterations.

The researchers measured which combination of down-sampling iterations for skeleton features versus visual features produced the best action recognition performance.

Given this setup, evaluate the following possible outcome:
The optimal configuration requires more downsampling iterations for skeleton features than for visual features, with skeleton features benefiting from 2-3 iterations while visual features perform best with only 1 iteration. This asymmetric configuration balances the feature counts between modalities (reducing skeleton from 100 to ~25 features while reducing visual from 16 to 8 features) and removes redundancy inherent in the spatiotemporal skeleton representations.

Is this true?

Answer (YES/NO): YES